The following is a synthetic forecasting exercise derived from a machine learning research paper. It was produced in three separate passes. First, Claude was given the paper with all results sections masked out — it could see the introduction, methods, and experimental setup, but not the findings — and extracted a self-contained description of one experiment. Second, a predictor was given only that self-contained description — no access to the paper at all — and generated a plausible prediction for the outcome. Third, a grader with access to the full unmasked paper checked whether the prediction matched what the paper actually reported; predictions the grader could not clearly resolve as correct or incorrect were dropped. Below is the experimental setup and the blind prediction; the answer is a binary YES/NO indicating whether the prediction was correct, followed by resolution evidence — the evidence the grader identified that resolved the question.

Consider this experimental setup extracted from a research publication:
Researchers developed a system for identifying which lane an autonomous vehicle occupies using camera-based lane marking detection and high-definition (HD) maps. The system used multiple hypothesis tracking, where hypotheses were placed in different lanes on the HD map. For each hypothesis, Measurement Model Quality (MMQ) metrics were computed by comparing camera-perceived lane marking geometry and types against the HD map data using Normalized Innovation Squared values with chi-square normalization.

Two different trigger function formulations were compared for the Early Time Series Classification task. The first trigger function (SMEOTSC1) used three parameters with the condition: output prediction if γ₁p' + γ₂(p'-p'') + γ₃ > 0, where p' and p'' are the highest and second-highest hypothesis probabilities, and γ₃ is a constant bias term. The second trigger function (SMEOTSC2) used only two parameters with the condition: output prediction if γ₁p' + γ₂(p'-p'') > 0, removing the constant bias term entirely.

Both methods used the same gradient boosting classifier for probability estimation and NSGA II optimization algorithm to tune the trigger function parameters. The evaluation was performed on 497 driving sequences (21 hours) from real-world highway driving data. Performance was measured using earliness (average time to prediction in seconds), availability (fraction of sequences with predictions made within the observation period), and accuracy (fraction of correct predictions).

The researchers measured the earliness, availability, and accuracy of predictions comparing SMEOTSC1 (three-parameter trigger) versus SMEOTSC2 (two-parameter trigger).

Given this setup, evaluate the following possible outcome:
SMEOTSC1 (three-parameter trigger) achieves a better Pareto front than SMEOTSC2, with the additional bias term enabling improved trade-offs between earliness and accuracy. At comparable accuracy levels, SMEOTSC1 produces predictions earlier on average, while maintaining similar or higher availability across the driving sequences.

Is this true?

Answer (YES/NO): NO